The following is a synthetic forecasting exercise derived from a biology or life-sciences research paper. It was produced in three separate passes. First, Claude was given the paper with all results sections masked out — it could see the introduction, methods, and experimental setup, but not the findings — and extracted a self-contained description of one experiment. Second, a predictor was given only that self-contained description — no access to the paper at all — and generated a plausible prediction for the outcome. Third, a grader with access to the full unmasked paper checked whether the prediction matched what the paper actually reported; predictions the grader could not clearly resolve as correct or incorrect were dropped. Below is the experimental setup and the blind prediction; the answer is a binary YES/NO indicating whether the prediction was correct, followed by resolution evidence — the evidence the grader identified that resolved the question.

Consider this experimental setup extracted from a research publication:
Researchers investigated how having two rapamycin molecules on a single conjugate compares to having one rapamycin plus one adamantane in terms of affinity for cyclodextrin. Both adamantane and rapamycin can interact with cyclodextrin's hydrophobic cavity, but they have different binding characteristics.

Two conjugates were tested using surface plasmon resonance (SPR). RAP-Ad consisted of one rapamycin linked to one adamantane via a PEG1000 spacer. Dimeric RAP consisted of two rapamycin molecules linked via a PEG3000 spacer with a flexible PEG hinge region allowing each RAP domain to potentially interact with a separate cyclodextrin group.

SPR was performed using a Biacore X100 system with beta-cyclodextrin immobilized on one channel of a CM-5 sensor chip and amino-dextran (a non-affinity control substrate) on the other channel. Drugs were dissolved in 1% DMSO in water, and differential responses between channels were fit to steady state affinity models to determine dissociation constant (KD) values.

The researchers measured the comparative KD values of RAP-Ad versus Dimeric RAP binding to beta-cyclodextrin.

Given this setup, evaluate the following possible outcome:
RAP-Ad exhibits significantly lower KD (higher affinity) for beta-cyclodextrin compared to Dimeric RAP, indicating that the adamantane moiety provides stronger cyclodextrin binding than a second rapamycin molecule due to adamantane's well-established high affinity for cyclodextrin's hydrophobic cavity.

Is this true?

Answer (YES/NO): NO